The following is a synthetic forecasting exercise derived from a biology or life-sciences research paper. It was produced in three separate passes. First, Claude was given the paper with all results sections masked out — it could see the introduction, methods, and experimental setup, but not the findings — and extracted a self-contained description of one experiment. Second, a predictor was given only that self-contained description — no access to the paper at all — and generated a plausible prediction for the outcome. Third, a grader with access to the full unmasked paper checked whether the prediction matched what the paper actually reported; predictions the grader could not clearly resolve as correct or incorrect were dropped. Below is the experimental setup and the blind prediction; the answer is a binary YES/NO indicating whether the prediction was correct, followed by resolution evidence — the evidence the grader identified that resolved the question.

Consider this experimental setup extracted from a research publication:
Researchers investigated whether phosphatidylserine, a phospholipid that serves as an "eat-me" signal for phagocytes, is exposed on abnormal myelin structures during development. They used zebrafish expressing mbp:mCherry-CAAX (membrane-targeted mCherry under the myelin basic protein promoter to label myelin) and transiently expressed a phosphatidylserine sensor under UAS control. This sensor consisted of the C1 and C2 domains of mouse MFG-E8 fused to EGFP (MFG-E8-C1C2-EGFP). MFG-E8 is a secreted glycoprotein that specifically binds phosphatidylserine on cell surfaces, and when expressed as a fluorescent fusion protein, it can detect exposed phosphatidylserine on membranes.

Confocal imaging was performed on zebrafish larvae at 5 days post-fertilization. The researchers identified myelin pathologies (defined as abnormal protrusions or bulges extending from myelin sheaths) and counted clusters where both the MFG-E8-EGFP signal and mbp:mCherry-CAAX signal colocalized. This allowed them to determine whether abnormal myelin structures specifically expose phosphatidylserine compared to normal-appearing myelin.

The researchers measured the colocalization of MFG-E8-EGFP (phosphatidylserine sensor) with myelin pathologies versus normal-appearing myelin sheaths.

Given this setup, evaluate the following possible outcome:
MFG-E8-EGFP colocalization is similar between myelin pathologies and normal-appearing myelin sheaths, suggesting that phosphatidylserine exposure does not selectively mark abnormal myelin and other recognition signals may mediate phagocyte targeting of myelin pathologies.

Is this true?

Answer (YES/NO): NO